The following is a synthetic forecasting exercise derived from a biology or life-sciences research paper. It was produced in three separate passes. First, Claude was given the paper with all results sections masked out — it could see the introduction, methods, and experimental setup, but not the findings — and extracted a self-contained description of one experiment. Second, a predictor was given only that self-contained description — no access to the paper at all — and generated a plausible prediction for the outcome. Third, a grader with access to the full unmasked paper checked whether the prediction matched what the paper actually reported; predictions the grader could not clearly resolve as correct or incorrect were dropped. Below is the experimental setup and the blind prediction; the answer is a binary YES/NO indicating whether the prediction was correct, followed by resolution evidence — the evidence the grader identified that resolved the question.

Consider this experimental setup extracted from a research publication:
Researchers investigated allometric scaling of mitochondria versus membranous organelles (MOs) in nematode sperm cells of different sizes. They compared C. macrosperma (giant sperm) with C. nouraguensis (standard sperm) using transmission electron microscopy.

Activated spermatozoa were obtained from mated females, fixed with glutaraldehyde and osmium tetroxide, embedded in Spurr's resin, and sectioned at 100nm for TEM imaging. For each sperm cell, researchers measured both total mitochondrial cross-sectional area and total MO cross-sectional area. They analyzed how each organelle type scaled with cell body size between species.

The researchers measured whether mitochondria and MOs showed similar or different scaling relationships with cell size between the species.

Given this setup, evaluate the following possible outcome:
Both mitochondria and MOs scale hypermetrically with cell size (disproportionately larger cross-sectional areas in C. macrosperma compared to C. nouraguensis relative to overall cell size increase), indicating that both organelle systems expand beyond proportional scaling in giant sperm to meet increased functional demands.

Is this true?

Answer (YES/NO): NO